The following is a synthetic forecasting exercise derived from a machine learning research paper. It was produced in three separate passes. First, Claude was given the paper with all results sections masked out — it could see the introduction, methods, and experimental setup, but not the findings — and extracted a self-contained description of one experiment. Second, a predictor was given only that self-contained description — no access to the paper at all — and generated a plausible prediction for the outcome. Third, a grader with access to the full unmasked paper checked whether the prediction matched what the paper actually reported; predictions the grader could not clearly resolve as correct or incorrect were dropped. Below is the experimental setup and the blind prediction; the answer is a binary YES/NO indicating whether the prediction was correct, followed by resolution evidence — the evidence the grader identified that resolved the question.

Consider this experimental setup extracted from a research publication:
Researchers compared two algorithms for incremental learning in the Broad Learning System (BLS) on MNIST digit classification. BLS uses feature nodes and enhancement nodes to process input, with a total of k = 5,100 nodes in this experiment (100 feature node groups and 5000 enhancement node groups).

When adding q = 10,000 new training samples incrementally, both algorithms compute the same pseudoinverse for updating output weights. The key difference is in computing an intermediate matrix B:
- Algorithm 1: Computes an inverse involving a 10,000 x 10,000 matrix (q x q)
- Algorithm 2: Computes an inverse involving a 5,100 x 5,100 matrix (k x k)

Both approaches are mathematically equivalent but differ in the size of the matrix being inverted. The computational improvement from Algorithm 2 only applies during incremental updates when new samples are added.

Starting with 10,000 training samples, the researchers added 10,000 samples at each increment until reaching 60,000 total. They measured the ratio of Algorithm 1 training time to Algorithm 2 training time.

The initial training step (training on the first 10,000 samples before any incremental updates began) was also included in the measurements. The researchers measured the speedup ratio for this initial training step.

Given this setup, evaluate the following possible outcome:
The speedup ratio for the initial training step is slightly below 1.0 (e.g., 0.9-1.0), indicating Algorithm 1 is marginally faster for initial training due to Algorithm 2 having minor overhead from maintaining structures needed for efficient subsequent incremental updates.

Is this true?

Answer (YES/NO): NO